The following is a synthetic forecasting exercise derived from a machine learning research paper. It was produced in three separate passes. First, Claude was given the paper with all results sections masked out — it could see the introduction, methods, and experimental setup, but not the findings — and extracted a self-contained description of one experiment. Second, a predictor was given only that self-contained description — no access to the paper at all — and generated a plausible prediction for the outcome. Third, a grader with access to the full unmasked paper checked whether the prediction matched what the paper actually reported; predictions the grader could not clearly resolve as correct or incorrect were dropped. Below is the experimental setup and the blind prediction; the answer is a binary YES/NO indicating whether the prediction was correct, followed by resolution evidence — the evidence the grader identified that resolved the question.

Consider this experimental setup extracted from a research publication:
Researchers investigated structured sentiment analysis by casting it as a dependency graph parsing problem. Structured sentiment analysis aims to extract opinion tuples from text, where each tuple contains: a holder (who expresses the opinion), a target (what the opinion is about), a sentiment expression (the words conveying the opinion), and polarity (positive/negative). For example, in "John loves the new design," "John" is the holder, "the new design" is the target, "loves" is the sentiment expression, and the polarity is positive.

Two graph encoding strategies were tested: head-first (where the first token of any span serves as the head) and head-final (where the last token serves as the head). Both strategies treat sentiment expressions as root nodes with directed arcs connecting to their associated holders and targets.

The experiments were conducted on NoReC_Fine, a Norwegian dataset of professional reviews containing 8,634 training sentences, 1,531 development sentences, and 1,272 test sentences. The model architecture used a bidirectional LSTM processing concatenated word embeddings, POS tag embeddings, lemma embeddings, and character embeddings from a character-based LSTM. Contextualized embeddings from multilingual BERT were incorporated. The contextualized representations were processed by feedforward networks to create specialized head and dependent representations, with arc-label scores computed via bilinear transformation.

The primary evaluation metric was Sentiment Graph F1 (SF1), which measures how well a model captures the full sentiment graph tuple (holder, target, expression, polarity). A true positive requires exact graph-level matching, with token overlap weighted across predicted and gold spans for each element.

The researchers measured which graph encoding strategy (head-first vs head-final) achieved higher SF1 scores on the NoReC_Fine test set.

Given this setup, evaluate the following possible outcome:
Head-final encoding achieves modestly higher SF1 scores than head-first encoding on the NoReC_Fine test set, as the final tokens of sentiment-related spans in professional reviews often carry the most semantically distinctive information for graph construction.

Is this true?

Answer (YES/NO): YES